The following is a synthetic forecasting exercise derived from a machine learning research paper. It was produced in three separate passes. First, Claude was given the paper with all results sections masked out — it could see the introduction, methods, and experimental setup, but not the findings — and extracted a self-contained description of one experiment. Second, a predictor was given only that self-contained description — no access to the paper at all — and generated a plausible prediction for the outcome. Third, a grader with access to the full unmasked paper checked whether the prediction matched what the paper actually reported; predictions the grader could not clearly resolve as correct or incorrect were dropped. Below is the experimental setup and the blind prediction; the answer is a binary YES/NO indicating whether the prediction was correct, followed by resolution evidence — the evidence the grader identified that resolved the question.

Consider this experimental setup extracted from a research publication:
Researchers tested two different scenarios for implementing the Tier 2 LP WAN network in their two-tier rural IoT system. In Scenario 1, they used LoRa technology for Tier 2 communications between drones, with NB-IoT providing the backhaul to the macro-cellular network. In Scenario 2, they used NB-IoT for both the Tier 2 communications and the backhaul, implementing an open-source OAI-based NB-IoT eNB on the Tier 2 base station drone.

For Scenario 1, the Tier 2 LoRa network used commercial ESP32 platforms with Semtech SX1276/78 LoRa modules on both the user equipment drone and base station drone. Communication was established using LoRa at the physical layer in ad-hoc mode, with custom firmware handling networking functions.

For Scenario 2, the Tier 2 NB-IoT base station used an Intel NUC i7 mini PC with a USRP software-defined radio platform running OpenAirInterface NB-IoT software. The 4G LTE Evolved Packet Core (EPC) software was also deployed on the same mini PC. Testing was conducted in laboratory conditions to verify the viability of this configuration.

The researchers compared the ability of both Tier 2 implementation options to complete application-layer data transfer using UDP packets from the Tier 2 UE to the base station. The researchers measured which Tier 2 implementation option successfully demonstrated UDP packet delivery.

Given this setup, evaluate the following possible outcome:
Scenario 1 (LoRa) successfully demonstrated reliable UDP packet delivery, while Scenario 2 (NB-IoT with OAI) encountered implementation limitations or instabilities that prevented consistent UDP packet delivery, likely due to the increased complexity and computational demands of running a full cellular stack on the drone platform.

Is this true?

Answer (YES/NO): NO